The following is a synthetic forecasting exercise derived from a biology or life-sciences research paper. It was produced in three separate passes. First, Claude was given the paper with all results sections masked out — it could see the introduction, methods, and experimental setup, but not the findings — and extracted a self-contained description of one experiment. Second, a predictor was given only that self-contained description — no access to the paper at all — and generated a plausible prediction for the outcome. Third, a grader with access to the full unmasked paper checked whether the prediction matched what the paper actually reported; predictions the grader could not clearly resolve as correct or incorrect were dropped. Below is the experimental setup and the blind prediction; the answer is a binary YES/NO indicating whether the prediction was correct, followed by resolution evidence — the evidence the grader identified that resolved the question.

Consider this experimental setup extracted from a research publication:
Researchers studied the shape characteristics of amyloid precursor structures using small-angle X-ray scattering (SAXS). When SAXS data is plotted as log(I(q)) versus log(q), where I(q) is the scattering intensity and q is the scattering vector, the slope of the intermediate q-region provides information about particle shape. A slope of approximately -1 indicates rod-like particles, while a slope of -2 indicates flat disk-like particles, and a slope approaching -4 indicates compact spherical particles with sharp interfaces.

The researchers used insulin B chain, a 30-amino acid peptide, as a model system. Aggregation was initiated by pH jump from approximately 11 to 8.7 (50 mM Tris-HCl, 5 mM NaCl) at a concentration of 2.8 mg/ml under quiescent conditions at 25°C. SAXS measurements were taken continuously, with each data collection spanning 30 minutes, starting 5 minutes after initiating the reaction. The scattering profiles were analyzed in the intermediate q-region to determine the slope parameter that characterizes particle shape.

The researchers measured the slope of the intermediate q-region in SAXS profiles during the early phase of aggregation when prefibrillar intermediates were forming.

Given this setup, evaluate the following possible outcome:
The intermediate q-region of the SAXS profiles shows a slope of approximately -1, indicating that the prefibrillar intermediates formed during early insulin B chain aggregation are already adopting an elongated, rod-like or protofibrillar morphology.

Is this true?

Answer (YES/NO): YES